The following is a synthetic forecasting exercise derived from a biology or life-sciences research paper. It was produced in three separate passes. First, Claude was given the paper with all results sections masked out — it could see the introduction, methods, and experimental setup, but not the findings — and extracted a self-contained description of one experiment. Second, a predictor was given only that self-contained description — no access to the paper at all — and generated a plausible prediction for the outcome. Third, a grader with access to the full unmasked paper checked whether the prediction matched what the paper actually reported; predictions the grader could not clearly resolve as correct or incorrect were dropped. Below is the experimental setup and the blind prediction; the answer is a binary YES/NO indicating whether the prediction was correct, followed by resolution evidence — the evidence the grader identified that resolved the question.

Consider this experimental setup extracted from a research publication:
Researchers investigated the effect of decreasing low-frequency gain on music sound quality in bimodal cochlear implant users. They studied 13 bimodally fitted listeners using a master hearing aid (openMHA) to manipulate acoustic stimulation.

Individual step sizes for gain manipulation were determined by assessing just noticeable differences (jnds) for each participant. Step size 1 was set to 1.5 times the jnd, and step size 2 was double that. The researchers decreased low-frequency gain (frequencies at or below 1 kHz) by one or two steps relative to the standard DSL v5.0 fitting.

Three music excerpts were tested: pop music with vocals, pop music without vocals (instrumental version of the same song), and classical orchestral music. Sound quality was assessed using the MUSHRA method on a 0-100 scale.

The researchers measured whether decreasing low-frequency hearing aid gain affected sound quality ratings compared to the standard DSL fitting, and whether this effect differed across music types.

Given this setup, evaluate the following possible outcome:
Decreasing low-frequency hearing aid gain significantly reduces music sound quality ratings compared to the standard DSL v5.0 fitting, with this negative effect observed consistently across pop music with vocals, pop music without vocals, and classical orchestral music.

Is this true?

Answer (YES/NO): NO